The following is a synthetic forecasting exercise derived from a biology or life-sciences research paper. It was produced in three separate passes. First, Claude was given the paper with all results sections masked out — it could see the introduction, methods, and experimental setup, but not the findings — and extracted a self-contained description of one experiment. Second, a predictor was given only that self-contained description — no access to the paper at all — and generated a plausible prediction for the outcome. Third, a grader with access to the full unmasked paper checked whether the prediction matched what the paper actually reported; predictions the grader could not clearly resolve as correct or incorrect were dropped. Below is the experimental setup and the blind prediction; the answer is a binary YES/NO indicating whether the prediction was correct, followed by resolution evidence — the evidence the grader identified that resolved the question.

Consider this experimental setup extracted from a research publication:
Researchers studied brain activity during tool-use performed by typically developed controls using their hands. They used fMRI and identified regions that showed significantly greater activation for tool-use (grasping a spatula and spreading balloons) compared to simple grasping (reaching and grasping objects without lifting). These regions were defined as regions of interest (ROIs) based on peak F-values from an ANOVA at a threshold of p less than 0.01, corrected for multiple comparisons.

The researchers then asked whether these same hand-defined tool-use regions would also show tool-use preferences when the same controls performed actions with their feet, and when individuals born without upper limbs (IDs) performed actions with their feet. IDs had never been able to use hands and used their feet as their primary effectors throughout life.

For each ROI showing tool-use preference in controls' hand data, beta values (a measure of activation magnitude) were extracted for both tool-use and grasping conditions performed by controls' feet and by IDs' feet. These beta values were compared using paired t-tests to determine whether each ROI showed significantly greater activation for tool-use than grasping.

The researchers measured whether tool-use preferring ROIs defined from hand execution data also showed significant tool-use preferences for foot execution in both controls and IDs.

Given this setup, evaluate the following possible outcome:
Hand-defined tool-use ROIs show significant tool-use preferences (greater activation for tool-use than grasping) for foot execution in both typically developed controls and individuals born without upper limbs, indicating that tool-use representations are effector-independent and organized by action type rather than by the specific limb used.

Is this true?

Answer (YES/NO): YES